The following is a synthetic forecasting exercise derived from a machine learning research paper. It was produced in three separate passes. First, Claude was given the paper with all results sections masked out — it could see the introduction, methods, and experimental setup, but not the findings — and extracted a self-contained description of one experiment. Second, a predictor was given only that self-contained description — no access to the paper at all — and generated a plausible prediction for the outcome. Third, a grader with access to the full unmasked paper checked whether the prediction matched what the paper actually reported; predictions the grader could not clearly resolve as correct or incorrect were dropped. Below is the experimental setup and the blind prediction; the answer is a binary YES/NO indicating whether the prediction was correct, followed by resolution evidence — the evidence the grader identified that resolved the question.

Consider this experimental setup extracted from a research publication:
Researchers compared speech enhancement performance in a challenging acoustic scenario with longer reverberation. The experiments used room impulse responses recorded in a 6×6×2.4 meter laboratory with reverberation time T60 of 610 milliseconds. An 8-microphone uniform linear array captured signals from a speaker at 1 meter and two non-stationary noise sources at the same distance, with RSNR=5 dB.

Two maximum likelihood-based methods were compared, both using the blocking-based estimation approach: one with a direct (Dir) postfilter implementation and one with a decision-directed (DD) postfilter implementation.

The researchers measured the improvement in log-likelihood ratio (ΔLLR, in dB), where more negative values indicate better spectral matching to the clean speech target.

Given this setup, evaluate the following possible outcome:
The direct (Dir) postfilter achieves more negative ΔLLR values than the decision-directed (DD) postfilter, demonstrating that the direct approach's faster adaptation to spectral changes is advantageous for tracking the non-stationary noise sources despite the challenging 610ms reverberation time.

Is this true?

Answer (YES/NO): YES